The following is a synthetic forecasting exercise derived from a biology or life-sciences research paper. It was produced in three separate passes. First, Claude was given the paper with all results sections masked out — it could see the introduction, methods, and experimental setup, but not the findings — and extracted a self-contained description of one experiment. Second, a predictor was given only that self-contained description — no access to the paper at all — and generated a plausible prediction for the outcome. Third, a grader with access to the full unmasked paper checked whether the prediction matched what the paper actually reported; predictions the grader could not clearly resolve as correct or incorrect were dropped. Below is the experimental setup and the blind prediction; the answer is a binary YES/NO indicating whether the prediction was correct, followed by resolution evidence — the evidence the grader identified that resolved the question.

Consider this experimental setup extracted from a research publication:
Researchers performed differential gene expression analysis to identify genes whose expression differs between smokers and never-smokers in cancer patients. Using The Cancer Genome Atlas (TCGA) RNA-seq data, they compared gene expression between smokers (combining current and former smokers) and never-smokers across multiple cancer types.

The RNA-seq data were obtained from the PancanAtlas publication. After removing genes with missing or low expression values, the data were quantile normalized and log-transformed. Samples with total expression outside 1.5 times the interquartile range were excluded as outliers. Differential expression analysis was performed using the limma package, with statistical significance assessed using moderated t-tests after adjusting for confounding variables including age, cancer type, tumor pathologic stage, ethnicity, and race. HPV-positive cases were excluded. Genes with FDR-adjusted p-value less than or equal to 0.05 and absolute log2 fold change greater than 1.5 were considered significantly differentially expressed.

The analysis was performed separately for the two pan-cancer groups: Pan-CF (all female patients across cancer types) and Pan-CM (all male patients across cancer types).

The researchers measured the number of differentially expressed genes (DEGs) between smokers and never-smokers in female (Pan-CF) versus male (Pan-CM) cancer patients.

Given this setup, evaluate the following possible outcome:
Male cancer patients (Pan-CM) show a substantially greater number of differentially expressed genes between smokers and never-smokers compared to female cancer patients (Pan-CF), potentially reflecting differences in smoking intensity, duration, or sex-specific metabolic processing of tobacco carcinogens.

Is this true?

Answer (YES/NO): NO